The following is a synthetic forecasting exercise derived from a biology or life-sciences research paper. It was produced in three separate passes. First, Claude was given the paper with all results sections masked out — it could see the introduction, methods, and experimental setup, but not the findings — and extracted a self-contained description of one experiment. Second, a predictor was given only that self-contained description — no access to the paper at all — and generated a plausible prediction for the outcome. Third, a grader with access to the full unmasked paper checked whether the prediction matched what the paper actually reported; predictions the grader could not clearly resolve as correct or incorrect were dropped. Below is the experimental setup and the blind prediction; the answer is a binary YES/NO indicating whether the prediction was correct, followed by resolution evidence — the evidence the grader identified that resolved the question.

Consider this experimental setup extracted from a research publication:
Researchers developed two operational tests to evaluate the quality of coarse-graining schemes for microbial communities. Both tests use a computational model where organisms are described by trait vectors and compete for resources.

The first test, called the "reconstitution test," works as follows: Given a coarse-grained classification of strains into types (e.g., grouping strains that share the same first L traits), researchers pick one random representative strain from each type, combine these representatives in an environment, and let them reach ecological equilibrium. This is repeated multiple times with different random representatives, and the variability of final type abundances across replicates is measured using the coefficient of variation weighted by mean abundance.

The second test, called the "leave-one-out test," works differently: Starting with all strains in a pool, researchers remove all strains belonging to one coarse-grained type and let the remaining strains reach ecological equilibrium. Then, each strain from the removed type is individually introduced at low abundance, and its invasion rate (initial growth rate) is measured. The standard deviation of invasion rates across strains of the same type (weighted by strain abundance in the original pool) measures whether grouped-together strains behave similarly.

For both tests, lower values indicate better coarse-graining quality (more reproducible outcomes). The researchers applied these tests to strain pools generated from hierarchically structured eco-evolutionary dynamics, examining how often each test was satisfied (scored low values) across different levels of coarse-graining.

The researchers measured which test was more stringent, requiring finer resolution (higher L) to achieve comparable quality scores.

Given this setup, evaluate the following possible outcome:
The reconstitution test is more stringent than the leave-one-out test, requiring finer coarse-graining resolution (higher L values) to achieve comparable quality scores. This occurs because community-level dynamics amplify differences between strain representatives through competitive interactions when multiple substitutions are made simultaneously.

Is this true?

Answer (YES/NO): YES